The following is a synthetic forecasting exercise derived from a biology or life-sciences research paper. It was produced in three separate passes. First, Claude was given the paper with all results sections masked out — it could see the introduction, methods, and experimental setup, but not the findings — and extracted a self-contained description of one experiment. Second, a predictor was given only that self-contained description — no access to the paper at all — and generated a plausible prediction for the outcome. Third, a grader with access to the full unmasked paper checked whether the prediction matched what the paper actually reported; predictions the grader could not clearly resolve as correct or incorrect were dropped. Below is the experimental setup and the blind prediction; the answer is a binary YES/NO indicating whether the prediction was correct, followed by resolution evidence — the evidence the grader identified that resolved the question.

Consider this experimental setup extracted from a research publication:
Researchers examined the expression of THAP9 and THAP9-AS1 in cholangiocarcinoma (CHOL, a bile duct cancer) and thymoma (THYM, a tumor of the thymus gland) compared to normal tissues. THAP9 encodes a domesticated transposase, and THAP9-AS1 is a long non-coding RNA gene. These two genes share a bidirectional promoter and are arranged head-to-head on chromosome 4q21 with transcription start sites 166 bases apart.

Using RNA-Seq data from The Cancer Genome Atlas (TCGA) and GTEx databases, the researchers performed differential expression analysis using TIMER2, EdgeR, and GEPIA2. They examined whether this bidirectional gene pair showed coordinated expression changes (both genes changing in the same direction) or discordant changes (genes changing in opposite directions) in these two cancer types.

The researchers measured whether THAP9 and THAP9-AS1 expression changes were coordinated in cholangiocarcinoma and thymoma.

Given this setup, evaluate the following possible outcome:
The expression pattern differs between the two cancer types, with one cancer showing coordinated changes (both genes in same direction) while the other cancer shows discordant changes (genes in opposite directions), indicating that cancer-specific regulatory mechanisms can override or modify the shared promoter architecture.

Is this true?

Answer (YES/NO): NO